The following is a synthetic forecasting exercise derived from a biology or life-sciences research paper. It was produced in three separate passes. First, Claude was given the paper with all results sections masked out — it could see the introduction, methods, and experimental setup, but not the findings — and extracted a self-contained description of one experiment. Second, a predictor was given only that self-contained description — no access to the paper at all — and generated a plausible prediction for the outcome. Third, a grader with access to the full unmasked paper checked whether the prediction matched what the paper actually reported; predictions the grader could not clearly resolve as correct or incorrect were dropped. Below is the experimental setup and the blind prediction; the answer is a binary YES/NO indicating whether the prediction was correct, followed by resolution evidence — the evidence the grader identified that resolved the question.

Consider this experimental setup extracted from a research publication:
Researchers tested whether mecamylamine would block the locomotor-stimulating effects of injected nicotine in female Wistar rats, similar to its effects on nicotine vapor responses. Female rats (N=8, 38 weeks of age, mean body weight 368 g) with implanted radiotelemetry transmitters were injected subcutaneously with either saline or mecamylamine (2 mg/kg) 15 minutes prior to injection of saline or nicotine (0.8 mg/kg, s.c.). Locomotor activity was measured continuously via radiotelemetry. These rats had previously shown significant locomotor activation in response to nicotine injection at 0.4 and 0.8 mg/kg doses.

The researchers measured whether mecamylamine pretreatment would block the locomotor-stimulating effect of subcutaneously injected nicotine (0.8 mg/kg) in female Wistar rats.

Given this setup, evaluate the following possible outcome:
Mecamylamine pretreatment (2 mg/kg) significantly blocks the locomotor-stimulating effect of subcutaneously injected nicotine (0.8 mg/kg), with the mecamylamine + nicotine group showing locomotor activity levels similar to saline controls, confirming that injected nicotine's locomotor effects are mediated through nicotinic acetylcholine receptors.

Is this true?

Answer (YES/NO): YES